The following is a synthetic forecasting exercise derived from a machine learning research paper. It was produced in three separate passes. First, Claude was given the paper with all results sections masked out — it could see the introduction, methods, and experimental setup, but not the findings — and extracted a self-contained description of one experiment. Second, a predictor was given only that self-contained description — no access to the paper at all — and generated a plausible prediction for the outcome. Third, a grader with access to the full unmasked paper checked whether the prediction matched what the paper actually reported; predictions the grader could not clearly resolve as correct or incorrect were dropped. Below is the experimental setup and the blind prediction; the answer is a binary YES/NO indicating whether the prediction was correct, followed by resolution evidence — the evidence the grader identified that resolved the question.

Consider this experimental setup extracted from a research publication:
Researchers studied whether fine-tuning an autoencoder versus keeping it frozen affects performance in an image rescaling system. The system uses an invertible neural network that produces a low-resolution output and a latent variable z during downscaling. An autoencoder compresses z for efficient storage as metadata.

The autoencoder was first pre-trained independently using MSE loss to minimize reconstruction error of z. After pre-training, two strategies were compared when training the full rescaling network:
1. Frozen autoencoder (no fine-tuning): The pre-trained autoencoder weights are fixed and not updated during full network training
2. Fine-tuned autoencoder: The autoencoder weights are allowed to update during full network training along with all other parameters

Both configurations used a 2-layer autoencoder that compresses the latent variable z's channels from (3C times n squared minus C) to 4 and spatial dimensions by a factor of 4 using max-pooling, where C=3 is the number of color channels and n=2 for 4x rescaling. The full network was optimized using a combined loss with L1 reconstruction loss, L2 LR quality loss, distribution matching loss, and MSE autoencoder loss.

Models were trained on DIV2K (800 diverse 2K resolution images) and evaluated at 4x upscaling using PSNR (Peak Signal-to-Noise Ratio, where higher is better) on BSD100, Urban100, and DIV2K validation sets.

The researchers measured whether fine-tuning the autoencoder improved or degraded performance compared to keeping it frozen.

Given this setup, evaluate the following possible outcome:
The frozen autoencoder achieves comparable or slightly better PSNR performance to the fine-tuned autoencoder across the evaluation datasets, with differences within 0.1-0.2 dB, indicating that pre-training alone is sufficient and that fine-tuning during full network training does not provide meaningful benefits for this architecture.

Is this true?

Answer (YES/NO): NO